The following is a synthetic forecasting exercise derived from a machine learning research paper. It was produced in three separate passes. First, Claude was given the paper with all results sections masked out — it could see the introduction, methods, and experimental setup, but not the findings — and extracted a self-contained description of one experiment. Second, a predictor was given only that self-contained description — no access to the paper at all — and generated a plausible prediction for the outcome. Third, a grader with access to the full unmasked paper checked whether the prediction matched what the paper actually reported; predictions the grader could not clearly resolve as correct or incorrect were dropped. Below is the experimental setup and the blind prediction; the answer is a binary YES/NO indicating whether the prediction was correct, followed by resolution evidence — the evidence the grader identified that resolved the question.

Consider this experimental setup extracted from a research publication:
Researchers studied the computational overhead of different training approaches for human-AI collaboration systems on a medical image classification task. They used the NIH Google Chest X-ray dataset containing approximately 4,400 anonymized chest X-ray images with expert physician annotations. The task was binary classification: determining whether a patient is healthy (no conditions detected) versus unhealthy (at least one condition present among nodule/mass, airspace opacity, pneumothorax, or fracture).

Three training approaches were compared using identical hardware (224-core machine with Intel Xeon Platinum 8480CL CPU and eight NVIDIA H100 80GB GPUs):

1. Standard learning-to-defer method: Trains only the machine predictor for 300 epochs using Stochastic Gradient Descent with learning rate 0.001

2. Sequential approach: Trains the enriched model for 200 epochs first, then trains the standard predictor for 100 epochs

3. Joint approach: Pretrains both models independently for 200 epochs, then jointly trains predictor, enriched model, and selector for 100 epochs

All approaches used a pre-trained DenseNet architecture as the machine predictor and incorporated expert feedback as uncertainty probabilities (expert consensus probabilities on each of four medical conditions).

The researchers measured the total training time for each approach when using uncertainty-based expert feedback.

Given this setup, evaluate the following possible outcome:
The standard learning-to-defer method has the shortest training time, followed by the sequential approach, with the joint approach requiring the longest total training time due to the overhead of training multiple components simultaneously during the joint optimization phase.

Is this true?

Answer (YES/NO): YES